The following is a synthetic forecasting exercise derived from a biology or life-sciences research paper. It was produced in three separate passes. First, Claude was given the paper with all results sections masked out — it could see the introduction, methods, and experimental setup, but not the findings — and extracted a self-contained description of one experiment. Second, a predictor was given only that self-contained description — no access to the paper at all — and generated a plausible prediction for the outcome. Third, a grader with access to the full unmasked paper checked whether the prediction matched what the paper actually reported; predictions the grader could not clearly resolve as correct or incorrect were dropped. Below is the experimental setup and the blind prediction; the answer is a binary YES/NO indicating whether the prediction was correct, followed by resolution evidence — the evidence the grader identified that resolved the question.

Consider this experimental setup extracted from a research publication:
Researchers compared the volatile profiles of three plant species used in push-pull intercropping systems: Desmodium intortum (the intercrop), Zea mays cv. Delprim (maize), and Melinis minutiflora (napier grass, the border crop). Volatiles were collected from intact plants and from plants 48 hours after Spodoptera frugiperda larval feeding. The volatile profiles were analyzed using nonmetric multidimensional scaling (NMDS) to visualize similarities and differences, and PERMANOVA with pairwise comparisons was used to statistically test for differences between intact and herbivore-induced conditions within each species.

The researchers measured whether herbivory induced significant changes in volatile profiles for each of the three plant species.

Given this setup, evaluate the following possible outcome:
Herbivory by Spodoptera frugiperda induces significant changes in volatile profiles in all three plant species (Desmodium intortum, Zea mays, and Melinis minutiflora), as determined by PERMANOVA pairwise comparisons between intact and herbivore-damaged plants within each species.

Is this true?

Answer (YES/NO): NO